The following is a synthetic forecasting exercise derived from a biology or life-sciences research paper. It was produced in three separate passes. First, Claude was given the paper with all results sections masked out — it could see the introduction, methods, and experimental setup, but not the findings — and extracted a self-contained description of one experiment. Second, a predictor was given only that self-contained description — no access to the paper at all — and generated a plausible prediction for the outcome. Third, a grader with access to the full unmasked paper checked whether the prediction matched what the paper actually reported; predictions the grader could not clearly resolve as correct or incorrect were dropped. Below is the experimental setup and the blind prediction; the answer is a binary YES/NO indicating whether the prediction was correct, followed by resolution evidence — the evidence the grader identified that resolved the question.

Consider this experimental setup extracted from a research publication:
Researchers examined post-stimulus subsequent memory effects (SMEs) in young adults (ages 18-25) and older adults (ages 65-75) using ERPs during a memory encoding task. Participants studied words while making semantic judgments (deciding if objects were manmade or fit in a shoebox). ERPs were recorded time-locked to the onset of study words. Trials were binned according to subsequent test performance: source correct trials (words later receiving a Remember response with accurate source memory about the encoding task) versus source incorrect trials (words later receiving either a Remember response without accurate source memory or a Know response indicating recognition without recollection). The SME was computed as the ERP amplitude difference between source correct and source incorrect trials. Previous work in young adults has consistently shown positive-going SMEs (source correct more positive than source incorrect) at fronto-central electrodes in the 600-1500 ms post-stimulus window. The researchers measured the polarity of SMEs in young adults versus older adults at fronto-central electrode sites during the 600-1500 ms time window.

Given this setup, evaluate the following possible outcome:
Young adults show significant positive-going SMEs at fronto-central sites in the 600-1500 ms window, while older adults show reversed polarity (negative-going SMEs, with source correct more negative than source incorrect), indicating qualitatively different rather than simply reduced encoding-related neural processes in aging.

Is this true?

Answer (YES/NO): YES